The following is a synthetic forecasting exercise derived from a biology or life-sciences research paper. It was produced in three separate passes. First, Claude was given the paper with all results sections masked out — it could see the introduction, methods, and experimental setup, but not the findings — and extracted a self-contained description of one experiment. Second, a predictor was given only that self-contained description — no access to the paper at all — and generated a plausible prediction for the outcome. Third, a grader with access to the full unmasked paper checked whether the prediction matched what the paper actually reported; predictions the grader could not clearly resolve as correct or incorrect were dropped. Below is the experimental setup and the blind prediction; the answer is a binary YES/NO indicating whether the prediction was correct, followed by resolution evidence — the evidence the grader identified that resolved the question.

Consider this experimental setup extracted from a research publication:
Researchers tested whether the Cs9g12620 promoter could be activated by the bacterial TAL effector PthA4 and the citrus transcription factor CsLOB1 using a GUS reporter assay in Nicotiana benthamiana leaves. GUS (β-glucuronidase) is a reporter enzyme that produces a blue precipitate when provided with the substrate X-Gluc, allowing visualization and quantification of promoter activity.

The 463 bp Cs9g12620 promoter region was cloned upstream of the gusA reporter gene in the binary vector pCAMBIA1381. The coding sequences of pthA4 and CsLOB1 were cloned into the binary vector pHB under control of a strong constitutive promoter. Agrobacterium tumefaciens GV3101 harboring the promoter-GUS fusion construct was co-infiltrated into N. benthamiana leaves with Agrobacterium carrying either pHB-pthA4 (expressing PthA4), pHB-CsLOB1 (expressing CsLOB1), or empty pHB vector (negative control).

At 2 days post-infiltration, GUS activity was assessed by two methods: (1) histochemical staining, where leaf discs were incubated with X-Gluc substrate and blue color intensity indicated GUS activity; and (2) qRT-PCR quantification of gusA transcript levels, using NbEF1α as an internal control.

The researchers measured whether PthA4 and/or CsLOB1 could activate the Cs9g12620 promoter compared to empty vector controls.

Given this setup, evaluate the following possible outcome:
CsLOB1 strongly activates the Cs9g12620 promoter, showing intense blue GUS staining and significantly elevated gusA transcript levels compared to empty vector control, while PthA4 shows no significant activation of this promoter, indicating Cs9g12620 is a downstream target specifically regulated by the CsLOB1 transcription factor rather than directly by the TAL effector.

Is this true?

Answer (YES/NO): YES